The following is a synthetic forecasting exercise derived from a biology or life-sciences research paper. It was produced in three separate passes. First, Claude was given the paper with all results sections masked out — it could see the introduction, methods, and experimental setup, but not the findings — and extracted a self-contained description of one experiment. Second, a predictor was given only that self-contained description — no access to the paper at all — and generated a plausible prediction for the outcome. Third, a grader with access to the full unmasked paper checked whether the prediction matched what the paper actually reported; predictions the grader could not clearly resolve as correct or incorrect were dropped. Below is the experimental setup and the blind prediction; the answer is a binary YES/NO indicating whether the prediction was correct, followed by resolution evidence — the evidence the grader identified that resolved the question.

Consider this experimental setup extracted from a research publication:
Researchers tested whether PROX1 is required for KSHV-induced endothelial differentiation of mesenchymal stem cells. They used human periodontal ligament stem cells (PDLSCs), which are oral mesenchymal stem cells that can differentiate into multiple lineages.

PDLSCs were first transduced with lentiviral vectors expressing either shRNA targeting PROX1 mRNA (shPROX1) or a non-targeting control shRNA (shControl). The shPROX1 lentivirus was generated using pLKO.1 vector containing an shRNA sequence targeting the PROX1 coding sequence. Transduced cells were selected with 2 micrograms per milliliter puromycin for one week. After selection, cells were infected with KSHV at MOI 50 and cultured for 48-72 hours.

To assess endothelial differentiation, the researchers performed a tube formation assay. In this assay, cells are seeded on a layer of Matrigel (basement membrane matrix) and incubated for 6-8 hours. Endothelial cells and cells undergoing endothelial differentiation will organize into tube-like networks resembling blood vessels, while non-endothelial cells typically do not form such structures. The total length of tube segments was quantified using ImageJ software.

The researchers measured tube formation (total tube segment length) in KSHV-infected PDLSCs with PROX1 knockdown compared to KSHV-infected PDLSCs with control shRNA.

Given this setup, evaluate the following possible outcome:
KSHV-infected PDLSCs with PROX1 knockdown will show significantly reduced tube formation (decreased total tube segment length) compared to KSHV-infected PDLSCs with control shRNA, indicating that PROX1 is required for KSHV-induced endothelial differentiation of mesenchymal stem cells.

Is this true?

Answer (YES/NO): YES